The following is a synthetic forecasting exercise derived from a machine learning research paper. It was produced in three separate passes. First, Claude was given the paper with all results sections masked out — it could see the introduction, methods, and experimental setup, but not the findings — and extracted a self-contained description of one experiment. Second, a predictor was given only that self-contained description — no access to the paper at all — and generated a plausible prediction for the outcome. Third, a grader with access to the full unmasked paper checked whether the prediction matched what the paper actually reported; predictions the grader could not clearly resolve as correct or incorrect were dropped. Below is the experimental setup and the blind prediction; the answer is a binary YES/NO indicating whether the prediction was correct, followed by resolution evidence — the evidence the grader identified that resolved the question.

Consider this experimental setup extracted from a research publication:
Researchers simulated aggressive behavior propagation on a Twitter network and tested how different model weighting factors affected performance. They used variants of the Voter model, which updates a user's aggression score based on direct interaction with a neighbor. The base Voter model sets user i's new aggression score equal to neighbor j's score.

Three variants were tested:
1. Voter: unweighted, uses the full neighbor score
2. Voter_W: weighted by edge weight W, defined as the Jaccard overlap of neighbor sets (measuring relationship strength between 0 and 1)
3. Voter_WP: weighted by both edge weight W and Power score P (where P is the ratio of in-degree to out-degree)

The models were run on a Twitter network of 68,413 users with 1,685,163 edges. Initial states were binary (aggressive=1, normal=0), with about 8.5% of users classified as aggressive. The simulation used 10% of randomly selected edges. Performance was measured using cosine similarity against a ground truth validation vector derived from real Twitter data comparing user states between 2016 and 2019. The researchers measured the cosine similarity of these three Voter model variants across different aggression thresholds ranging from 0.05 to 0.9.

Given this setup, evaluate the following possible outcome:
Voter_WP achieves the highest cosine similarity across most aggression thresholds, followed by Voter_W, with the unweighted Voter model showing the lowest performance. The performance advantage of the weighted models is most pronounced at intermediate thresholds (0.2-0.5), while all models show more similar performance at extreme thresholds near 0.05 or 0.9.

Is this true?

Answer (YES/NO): NO